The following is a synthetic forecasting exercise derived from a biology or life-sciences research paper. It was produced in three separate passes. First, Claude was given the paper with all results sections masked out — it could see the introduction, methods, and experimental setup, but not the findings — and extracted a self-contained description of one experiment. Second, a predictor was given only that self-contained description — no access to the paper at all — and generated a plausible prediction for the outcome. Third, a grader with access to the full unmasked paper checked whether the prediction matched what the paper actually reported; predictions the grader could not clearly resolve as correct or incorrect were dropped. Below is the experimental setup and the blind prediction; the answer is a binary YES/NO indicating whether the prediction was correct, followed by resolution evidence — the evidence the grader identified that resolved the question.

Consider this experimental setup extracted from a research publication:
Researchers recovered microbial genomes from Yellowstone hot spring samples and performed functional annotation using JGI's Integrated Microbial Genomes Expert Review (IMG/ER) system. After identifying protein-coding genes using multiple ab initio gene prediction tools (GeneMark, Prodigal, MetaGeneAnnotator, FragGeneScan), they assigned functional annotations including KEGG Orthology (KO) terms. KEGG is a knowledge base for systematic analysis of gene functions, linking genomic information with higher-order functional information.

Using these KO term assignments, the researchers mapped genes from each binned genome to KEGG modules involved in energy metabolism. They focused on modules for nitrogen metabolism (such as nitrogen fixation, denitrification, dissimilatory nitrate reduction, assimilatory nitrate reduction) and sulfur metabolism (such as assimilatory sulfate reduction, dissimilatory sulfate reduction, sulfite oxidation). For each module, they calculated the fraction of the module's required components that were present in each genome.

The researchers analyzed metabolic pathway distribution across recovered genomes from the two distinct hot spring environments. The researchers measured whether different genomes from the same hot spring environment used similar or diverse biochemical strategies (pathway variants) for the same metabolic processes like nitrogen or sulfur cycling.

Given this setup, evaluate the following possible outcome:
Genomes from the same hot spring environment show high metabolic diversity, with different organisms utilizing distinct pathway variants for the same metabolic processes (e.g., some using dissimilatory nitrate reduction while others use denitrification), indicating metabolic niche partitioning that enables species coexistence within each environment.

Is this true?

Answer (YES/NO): YES